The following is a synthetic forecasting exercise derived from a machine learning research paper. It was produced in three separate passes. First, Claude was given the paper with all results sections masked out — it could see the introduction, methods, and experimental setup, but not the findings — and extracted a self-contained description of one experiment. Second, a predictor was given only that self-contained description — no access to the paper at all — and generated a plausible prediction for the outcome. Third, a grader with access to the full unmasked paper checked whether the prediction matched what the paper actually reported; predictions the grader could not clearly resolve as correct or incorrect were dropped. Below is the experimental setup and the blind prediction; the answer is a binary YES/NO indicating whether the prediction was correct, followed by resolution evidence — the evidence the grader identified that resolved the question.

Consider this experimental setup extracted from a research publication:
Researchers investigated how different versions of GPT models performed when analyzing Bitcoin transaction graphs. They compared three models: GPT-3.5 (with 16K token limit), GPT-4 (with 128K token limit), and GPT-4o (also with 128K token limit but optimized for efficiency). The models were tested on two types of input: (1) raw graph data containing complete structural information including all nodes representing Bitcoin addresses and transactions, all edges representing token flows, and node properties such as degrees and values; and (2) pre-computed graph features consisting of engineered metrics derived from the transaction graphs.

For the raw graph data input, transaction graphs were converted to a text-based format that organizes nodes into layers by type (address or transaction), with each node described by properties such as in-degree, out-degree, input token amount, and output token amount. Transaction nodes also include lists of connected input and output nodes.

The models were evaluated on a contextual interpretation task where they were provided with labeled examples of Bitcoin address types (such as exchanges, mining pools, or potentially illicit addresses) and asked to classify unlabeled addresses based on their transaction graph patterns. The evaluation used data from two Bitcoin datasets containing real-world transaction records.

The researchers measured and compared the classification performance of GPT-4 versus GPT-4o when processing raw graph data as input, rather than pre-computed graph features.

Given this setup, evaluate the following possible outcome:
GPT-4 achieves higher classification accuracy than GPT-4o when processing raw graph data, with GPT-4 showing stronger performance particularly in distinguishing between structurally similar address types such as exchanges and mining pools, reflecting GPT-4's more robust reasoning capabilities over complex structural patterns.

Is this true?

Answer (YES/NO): NO